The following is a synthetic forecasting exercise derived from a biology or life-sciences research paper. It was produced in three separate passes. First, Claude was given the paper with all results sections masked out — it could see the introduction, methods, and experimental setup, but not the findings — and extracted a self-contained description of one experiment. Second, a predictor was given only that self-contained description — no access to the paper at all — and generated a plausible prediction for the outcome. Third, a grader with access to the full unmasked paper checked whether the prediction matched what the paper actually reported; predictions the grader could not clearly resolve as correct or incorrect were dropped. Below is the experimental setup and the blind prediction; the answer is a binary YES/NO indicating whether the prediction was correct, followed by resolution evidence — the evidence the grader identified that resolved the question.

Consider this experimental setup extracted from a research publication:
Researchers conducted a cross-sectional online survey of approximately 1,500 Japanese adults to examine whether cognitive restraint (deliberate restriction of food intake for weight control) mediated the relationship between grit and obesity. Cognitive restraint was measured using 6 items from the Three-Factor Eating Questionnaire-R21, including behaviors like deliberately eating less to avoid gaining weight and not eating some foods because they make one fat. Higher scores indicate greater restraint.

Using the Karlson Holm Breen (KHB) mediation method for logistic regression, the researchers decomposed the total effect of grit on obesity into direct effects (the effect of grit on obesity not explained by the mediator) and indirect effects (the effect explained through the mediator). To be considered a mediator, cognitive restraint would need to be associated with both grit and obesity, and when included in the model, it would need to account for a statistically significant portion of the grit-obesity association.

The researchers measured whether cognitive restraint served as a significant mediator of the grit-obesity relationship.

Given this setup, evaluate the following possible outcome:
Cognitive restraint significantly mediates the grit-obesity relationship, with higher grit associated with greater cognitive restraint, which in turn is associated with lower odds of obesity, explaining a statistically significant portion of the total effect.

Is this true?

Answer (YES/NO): NO